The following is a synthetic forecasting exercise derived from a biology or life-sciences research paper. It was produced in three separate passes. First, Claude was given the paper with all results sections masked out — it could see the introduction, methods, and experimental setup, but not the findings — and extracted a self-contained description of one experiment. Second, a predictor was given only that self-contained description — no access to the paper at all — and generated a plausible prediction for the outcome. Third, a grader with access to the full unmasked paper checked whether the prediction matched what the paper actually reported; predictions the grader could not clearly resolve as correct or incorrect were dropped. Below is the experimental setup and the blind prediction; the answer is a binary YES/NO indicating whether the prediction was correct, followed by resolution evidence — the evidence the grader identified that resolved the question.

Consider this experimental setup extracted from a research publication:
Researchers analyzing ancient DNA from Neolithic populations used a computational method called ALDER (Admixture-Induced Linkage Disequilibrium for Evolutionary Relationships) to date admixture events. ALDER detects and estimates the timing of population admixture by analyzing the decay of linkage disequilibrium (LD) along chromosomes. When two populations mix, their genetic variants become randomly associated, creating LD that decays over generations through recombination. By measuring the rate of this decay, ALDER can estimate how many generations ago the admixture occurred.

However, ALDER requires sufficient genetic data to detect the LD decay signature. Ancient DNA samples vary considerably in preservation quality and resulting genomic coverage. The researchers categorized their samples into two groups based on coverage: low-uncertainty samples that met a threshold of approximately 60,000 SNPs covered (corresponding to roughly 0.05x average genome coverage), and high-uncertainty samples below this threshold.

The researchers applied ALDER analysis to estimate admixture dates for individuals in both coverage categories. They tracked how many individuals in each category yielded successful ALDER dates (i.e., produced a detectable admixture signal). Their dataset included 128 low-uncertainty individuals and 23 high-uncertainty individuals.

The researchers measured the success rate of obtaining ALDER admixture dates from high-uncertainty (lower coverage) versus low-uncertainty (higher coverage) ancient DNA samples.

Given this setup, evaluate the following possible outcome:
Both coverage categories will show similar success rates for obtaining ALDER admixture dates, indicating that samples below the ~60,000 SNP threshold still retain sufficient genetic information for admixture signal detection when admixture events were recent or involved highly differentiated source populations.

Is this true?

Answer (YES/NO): NO